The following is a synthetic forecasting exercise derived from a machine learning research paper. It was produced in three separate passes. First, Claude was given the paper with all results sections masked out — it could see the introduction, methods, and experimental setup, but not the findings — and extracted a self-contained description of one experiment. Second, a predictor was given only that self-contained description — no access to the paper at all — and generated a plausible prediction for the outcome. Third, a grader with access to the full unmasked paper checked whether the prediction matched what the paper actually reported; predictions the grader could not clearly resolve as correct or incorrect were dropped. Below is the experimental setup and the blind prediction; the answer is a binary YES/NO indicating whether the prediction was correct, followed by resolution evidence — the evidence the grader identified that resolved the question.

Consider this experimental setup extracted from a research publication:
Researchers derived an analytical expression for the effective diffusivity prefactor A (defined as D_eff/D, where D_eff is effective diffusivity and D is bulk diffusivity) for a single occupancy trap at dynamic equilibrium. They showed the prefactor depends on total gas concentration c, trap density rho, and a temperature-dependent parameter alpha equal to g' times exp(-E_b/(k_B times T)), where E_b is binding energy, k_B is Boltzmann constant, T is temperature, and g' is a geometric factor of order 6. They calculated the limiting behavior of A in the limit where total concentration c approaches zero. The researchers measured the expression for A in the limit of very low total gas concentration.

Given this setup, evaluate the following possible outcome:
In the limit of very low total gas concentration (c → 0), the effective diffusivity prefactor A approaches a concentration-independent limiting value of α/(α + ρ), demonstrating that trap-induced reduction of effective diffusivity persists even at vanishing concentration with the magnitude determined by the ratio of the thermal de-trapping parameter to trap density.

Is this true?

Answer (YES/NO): YES